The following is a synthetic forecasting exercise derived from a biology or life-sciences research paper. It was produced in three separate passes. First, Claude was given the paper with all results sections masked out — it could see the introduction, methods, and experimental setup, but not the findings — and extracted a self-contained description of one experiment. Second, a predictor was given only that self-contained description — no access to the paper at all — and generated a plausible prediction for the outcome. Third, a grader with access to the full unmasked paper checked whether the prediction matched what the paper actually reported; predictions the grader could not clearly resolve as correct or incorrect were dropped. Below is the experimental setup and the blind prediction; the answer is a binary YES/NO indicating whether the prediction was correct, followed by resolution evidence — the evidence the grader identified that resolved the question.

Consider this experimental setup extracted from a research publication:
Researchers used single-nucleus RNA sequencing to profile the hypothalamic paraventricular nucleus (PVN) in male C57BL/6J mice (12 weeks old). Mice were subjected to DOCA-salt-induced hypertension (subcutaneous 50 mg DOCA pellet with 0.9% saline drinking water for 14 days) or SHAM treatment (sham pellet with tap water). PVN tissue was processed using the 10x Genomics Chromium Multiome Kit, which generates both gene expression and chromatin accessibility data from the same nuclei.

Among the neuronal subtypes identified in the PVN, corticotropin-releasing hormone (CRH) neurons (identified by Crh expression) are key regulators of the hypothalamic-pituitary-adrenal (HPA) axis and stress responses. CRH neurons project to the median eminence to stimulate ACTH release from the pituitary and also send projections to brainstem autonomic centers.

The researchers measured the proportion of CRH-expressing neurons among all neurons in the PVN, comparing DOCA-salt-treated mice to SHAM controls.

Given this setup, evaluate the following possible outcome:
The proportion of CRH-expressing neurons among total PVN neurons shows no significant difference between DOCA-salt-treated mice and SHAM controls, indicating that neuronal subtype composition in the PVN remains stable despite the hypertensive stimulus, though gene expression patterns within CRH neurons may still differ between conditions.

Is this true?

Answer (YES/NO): YES